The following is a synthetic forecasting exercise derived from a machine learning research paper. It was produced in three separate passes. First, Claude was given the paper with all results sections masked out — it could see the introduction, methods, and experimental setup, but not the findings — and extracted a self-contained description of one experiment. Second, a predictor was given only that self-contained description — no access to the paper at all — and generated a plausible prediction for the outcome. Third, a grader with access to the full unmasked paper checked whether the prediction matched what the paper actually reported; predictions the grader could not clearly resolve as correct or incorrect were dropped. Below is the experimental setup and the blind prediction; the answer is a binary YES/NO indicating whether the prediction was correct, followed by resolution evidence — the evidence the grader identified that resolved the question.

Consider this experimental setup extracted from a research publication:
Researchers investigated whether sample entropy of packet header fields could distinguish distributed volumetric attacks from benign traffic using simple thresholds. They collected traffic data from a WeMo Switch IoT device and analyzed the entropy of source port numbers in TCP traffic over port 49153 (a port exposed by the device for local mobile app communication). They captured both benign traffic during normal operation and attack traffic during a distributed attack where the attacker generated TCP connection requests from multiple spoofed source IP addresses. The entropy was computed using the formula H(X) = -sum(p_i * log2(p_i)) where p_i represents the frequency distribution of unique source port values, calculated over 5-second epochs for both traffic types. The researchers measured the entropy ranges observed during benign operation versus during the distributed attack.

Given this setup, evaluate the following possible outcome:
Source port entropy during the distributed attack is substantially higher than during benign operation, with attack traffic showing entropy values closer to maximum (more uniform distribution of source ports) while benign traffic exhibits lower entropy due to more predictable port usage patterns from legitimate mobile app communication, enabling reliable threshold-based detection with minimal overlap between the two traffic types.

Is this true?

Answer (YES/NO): NO